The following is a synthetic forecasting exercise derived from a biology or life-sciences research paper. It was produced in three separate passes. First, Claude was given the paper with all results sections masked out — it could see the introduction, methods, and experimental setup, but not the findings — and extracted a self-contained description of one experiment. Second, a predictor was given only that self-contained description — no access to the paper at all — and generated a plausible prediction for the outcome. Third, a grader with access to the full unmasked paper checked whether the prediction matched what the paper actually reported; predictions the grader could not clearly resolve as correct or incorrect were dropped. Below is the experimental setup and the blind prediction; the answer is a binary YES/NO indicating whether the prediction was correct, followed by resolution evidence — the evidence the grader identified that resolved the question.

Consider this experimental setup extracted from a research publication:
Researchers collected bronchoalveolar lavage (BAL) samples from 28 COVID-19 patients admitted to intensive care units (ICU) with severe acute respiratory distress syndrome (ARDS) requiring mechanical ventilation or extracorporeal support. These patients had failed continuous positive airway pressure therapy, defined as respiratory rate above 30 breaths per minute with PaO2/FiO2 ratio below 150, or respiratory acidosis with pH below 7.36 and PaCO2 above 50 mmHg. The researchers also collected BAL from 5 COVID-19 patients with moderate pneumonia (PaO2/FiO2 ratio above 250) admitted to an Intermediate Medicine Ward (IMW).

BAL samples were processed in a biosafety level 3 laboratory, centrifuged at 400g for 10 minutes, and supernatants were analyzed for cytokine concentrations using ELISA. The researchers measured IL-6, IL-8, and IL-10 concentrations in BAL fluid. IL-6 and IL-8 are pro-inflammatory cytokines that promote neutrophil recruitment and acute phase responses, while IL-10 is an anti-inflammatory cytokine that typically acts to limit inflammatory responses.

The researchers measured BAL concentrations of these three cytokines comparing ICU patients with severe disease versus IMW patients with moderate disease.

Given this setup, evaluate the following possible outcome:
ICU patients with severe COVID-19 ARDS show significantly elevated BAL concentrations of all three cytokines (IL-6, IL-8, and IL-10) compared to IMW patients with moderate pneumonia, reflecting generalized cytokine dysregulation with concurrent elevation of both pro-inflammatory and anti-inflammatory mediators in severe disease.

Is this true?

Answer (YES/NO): NO